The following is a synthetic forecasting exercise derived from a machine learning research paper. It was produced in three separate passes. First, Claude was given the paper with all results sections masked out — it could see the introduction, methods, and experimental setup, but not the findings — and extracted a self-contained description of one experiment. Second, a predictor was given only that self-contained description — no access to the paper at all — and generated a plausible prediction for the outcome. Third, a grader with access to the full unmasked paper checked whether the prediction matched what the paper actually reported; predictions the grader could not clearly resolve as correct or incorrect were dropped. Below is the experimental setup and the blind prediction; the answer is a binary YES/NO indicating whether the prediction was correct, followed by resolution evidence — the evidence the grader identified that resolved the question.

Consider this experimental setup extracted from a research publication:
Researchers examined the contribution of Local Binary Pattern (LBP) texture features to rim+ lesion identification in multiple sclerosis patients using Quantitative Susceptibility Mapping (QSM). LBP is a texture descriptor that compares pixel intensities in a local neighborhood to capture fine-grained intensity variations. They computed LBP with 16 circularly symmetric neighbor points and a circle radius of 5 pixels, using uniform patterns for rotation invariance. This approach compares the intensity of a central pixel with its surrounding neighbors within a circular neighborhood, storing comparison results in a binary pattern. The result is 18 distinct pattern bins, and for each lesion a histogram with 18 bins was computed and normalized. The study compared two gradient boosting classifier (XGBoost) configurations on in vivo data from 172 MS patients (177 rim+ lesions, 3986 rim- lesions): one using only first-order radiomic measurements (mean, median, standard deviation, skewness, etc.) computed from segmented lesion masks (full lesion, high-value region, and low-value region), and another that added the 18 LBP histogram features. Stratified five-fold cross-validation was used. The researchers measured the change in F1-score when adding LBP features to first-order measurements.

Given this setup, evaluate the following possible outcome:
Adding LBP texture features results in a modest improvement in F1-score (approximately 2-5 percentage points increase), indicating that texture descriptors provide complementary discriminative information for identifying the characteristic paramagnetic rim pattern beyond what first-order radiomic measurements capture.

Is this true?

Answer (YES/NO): NO